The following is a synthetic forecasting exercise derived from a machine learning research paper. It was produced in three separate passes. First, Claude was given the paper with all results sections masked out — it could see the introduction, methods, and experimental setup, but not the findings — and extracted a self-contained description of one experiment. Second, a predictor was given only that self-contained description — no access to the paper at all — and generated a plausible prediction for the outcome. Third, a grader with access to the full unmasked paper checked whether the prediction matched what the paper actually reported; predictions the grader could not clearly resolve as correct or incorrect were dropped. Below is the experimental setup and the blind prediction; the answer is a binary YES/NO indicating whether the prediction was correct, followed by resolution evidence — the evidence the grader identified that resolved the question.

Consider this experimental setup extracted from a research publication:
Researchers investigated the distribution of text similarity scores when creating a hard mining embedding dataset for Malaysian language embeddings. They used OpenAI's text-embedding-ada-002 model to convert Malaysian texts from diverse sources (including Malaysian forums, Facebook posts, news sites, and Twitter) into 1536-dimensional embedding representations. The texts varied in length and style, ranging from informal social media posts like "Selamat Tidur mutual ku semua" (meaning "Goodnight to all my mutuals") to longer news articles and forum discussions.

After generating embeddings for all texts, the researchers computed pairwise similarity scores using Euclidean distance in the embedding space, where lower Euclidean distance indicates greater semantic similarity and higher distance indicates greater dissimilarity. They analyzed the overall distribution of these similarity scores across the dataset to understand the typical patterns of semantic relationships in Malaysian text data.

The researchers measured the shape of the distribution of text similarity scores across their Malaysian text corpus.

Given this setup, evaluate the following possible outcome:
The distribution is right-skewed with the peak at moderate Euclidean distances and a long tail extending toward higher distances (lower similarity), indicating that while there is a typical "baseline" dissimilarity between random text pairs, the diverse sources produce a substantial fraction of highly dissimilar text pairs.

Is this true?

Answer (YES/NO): NO